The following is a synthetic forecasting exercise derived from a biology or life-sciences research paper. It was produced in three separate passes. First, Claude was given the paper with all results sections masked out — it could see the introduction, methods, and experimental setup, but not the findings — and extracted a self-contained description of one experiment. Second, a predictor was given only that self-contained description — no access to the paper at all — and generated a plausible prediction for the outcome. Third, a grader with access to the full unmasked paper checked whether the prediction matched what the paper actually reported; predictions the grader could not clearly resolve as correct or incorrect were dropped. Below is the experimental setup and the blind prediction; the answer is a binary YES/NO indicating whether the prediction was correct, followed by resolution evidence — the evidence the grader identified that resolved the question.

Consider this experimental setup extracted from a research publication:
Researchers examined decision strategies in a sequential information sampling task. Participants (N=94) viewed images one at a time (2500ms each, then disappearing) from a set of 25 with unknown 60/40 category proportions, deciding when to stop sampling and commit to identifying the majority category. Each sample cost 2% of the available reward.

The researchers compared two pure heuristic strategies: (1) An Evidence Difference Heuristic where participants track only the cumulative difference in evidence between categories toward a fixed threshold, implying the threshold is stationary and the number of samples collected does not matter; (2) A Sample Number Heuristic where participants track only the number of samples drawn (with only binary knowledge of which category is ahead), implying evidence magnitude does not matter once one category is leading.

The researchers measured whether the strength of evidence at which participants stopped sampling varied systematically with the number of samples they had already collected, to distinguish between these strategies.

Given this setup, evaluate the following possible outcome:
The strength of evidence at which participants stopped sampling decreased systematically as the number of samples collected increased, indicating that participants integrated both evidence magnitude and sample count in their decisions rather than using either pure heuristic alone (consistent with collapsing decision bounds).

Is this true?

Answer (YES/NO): YES